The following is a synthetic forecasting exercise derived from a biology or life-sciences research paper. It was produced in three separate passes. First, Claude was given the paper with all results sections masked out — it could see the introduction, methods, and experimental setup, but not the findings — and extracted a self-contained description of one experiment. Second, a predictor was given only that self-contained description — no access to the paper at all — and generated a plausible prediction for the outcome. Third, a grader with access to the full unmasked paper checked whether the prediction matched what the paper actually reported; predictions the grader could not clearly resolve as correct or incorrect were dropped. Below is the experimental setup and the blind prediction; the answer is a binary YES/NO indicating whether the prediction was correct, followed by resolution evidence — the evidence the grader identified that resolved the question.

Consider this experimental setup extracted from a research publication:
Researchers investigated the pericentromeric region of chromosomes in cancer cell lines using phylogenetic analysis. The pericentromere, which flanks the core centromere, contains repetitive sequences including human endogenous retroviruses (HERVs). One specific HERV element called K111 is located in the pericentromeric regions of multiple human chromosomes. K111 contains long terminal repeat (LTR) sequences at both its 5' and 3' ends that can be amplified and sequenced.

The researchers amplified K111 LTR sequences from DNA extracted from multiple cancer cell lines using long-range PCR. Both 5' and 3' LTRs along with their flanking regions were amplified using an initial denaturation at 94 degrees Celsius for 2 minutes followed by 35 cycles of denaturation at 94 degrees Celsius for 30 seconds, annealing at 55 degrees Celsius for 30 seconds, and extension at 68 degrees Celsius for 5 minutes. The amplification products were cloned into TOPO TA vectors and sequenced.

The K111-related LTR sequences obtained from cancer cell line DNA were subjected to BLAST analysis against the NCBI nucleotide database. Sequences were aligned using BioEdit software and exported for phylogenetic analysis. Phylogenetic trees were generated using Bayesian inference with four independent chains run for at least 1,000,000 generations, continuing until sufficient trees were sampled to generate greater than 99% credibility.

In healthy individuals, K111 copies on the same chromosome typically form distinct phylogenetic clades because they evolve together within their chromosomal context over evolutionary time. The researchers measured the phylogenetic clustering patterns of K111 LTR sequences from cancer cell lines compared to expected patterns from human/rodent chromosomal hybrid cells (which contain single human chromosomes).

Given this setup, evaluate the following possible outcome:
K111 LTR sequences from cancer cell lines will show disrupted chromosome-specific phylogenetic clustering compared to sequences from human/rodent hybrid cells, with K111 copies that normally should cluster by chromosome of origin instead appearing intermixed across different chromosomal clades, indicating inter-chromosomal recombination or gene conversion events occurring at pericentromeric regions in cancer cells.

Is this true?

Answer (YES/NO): NO